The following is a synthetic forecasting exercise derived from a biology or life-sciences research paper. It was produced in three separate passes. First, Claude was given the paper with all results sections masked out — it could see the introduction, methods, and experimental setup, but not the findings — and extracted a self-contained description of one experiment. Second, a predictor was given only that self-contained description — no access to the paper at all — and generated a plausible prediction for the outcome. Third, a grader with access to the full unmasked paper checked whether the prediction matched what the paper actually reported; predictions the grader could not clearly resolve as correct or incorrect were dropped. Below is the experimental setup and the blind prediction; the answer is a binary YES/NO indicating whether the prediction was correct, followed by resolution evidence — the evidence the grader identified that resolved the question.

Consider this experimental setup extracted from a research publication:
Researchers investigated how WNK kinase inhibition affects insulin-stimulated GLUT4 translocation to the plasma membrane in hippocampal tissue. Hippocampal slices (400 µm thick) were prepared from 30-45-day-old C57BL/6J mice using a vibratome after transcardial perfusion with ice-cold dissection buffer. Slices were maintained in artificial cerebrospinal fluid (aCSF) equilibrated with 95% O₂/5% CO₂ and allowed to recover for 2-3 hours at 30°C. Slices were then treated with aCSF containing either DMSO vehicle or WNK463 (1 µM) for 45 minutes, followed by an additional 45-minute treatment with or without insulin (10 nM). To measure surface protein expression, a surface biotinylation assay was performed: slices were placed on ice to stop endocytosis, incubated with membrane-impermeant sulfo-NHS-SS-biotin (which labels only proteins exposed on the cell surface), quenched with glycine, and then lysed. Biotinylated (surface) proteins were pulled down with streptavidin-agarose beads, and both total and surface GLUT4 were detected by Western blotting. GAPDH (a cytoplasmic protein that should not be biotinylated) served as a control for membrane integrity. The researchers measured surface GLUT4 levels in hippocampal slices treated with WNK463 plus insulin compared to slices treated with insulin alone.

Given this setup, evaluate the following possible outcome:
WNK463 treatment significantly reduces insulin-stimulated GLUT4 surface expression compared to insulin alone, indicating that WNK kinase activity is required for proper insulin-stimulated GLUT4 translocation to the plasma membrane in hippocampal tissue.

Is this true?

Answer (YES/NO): NO